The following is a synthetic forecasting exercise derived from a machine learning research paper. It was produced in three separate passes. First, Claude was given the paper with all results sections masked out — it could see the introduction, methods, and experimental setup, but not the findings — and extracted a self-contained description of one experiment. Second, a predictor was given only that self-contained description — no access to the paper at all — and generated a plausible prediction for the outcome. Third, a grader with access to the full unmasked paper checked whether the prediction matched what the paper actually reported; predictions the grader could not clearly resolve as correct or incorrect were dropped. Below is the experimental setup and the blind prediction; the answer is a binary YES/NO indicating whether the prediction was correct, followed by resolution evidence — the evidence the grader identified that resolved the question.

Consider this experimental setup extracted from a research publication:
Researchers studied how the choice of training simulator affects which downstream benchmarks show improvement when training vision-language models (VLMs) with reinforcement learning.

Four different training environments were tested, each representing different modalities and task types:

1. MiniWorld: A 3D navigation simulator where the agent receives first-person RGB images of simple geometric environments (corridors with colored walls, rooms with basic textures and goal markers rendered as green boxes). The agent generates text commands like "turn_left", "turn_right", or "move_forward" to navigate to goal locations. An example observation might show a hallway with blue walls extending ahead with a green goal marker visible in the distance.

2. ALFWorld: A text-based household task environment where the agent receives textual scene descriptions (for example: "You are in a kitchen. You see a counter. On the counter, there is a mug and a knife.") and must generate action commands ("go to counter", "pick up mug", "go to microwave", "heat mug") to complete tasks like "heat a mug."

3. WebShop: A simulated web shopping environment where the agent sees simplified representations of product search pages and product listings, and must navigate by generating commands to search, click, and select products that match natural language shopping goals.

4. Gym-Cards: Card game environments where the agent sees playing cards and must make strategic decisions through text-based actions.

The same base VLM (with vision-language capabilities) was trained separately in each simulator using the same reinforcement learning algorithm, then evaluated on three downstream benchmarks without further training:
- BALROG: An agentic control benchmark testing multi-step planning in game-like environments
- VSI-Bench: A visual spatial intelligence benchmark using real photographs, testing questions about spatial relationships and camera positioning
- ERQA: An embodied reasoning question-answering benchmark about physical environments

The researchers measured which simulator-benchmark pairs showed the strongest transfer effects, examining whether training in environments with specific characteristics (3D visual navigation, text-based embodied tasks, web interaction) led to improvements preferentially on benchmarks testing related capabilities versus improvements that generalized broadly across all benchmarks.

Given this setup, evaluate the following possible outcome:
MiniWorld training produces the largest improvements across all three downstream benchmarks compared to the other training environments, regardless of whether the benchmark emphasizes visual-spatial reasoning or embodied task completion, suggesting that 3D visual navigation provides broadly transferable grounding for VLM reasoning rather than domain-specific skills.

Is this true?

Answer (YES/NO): NO